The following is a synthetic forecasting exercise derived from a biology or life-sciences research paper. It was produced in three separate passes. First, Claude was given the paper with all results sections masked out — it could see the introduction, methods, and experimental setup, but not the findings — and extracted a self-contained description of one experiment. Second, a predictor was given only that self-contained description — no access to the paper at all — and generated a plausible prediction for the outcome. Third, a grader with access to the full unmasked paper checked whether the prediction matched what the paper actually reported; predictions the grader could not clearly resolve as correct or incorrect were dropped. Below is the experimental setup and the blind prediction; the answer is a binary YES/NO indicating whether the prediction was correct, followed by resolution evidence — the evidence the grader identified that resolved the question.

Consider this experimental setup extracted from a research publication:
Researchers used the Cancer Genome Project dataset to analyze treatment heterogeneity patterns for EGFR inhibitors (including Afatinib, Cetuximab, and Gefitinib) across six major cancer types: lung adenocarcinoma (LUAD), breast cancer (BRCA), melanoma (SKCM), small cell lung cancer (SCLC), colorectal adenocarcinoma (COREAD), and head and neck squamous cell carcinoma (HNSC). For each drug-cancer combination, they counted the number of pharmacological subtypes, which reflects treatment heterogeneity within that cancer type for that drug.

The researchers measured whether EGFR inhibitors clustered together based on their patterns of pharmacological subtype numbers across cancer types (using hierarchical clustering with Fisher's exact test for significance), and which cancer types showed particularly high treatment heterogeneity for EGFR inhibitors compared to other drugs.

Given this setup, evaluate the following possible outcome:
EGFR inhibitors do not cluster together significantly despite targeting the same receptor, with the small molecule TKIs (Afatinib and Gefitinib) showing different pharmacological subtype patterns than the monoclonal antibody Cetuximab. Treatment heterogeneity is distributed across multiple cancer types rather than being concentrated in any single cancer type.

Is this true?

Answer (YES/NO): NO